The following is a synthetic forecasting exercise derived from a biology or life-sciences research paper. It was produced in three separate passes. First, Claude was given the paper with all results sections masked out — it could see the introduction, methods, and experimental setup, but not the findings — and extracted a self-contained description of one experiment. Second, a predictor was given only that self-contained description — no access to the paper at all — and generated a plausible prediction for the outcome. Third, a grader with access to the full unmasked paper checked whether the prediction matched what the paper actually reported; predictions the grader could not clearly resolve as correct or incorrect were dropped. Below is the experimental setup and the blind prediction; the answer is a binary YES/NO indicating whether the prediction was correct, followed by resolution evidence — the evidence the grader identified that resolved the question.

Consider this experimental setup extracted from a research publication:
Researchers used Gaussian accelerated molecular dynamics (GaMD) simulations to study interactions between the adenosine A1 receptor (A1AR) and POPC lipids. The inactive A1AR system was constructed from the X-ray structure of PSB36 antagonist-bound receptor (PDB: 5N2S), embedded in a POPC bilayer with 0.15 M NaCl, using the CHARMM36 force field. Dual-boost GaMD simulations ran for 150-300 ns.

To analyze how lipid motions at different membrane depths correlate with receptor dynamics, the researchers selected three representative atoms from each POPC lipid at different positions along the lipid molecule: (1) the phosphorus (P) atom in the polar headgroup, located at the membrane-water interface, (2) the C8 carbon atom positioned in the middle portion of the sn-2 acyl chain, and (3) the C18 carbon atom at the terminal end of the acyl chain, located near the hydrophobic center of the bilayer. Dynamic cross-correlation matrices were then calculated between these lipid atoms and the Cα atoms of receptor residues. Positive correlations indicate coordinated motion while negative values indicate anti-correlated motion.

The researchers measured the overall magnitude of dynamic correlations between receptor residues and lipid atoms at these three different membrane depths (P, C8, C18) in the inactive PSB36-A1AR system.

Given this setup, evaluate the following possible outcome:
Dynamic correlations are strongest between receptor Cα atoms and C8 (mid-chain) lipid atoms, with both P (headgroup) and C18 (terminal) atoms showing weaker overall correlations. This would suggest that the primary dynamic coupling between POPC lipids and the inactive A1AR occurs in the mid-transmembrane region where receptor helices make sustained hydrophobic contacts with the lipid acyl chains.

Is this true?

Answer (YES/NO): NO